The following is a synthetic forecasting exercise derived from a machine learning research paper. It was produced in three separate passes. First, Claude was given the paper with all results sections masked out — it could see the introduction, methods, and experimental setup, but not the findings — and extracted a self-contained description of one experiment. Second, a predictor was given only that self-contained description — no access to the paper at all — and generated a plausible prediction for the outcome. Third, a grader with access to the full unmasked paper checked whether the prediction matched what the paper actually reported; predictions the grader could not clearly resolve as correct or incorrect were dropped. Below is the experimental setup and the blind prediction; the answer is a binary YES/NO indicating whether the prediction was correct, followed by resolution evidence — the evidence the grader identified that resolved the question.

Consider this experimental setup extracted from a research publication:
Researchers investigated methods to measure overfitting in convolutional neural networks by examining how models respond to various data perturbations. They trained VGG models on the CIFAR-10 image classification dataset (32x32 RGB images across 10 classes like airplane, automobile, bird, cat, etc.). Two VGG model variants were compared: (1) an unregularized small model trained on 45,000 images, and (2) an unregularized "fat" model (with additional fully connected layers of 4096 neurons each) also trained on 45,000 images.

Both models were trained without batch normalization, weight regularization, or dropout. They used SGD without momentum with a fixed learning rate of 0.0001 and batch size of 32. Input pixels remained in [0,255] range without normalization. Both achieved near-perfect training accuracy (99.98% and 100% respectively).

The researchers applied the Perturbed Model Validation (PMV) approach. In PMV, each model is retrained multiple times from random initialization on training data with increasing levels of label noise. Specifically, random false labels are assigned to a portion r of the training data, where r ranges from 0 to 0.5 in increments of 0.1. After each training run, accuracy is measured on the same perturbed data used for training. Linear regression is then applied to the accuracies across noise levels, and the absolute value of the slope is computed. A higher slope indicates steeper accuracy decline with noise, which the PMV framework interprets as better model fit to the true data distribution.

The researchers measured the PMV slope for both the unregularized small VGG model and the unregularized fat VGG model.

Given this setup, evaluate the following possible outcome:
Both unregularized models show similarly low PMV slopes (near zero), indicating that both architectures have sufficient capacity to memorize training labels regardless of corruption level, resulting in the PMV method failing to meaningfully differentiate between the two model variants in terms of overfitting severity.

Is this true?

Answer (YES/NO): NO